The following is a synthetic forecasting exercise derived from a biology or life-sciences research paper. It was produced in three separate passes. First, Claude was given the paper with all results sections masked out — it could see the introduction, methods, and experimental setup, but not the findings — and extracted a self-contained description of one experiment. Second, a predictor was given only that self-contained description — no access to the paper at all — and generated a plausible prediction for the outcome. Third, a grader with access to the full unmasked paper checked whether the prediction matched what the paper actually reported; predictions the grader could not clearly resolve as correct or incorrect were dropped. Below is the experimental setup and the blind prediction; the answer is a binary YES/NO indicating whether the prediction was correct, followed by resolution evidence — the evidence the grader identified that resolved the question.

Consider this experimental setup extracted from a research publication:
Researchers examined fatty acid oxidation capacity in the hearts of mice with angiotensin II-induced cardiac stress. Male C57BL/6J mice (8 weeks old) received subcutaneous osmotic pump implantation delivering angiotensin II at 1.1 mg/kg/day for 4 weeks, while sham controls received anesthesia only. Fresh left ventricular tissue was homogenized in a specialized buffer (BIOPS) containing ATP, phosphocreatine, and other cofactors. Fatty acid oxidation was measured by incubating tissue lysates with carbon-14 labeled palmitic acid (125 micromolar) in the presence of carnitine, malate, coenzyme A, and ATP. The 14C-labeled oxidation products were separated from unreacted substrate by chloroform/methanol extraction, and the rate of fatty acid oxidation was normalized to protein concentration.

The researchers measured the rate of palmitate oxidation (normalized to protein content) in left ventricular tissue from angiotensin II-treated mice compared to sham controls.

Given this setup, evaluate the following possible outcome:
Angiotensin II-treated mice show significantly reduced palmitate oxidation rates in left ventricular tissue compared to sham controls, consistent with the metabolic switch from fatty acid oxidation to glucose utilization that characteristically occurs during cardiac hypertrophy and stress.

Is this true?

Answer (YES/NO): NO